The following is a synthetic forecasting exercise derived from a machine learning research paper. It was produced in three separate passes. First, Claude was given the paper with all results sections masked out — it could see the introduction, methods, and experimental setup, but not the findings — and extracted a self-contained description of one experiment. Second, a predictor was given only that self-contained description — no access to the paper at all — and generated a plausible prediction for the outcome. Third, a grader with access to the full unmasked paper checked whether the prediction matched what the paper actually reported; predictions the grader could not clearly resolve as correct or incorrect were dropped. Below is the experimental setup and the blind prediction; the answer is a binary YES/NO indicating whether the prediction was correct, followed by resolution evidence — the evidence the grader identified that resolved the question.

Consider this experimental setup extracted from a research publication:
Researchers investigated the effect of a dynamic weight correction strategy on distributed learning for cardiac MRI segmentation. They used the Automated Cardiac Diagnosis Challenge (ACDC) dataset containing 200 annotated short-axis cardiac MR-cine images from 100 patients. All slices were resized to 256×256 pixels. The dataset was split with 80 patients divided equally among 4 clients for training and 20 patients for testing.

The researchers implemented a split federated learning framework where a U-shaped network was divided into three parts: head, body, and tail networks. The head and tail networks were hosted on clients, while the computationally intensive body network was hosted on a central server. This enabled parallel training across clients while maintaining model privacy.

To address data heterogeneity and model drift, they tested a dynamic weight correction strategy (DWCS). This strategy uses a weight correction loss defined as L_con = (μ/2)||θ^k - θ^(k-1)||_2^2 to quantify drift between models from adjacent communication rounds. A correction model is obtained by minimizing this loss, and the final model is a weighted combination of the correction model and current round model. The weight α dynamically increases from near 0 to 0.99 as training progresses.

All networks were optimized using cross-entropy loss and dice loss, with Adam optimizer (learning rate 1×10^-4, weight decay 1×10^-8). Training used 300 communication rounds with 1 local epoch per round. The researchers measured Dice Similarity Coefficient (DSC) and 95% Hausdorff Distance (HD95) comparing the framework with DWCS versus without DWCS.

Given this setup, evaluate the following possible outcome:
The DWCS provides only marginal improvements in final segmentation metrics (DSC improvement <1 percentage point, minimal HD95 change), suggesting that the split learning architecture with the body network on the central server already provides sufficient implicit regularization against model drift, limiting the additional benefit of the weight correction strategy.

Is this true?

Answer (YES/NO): NO